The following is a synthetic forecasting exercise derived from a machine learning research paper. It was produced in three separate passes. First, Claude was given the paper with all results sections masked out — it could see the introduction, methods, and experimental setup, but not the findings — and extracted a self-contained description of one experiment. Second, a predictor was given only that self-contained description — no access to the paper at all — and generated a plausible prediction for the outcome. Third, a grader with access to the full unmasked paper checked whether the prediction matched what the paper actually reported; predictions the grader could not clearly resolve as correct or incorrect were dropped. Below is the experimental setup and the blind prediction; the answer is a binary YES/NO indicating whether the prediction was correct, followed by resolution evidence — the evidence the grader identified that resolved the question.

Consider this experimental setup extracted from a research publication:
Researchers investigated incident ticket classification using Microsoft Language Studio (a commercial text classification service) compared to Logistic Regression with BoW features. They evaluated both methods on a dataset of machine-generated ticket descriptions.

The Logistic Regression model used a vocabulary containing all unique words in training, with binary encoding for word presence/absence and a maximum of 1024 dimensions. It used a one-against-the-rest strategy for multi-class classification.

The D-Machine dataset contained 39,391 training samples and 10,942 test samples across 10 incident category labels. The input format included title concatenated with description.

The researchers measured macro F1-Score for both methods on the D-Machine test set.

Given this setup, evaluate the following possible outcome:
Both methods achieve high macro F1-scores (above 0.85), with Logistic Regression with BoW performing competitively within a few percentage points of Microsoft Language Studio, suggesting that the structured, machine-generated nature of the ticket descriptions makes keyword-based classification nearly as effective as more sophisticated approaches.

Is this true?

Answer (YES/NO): YES